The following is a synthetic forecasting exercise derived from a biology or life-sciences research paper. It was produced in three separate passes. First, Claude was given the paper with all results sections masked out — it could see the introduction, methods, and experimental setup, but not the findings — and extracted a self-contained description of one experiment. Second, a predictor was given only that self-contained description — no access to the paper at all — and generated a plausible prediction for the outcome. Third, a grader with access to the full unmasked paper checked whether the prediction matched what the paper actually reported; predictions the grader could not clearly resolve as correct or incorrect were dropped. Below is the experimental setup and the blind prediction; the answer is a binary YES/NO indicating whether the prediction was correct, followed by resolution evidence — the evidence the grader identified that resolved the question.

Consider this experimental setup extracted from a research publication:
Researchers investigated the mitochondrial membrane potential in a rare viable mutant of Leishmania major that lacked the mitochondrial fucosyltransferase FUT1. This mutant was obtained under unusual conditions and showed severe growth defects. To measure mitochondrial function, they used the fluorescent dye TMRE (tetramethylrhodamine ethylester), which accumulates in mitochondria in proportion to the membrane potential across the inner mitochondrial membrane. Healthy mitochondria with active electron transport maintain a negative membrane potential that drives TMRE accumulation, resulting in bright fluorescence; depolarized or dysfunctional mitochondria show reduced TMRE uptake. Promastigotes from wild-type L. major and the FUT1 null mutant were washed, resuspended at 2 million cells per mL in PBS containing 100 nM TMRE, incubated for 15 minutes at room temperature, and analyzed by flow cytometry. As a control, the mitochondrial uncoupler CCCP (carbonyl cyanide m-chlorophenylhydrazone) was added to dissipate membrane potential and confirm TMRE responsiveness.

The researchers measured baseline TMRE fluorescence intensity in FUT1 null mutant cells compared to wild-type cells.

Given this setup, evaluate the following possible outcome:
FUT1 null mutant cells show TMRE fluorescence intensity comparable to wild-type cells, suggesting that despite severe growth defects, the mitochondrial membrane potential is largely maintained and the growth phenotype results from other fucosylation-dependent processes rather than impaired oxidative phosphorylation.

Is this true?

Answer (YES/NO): NO